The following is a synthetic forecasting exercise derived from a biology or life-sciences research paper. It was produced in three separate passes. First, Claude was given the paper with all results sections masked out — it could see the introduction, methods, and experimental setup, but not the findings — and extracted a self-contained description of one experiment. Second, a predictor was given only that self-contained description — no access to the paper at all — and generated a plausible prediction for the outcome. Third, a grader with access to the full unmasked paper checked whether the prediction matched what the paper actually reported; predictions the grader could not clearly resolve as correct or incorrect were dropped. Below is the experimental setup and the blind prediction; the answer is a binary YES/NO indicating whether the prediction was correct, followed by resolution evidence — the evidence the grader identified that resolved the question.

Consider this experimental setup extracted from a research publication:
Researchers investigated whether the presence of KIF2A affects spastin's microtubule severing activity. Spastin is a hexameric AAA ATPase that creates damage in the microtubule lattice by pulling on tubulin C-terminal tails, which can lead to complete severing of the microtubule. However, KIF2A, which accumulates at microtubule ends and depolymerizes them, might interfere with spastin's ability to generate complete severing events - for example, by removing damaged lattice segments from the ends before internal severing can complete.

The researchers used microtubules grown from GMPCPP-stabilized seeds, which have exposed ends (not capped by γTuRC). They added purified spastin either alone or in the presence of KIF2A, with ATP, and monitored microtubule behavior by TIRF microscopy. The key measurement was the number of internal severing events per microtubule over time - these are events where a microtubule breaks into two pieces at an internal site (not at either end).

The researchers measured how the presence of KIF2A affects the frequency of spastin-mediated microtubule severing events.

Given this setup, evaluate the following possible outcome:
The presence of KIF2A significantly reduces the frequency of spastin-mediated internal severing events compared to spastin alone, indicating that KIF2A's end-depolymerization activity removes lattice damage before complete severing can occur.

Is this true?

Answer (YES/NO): NO